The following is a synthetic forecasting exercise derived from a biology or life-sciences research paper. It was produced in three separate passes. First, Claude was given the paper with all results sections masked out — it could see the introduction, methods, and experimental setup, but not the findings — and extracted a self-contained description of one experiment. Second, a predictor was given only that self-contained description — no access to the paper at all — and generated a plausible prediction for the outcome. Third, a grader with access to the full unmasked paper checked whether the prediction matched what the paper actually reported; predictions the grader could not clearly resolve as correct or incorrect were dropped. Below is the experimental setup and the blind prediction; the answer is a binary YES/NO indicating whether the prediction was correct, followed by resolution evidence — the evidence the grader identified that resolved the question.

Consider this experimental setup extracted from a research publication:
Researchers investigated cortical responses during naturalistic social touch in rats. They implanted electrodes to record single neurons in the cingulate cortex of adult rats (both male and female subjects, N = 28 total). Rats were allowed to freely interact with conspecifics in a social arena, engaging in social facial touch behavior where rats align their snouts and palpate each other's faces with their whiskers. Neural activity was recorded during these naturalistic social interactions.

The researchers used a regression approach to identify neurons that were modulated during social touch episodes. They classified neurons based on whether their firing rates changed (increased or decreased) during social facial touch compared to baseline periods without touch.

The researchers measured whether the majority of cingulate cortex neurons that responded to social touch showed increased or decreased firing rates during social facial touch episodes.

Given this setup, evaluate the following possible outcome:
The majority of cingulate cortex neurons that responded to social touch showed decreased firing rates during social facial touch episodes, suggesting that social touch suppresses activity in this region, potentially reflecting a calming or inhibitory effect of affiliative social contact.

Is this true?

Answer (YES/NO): YES